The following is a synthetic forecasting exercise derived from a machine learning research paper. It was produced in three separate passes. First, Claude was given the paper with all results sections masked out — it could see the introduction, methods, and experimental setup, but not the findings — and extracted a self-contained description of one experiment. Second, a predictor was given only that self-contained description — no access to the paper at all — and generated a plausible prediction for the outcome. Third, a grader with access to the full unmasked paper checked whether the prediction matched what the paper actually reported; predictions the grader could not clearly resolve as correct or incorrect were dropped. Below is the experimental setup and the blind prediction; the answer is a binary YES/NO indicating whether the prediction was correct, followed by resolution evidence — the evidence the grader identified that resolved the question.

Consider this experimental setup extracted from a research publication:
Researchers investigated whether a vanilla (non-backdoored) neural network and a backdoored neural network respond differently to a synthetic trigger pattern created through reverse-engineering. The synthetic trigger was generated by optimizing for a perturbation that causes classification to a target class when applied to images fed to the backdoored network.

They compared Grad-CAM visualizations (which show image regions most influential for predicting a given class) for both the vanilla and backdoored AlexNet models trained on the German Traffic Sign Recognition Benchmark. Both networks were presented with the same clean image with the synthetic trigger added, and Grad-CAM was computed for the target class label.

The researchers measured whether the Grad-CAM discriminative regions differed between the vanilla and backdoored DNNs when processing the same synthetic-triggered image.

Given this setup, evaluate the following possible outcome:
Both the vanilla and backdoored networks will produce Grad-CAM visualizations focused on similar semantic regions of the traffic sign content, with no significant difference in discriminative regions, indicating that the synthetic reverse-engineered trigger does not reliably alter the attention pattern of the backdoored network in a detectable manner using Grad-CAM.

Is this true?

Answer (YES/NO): NO